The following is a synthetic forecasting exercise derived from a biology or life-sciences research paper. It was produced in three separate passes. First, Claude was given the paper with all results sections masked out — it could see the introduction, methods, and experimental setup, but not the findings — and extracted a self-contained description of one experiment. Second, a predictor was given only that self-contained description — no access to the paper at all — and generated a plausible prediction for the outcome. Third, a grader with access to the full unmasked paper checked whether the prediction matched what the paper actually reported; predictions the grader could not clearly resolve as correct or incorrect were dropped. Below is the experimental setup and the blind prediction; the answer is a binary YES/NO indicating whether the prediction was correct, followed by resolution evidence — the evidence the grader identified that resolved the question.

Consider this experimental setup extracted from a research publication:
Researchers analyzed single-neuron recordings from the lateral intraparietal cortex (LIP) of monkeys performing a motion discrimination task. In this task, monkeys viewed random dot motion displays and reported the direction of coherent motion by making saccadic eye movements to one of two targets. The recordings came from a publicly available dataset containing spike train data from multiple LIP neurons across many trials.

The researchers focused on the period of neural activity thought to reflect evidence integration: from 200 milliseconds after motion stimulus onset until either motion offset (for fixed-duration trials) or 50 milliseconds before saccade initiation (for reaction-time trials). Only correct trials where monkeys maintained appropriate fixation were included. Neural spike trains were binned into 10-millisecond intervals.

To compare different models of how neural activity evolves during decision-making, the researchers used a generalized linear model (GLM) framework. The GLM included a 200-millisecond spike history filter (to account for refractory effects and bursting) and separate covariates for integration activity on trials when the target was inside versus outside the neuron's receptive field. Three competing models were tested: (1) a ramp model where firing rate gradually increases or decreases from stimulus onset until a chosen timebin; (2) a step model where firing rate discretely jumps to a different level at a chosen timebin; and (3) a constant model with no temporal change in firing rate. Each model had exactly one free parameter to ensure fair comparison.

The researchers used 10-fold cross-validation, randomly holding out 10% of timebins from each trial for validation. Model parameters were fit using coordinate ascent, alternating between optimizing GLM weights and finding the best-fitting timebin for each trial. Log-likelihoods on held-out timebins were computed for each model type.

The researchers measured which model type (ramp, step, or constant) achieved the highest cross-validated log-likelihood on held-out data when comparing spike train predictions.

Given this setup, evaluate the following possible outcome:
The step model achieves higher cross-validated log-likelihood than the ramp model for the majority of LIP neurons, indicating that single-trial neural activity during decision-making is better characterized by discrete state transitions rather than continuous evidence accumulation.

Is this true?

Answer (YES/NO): NO